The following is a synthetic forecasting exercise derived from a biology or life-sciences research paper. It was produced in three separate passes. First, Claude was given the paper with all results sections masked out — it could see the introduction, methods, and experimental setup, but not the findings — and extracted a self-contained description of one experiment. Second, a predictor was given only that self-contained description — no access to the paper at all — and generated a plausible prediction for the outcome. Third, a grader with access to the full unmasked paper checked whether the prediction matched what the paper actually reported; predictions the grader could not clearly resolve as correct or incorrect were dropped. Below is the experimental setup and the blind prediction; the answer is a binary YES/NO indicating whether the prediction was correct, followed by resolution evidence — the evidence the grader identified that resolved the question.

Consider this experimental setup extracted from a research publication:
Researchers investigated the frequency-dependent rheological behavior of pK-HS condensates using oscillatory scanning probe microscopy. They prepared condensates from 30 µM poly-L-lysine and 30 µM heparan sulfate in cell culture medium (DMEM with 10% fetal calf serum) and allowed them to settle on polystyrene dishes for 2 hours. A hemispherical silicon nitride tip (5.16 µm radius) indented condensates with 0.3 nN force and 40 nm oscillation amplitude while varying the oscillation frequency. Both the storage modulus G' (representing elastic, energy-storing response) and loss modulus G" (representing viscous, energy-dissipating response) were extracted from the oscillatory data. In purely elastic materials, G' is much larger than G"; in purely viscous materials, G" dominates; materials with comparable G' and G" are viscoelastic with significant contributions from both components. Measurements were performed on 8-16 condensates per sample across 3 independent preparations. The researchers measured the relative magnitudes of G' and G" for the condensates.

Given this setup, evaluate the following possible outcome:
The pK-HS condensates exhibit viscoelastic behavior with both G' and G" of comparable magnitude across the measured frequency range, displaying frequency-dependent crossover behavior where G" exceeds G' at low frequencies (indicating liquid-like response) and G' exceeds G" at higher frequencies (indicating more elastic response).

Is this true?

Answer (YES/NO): NO